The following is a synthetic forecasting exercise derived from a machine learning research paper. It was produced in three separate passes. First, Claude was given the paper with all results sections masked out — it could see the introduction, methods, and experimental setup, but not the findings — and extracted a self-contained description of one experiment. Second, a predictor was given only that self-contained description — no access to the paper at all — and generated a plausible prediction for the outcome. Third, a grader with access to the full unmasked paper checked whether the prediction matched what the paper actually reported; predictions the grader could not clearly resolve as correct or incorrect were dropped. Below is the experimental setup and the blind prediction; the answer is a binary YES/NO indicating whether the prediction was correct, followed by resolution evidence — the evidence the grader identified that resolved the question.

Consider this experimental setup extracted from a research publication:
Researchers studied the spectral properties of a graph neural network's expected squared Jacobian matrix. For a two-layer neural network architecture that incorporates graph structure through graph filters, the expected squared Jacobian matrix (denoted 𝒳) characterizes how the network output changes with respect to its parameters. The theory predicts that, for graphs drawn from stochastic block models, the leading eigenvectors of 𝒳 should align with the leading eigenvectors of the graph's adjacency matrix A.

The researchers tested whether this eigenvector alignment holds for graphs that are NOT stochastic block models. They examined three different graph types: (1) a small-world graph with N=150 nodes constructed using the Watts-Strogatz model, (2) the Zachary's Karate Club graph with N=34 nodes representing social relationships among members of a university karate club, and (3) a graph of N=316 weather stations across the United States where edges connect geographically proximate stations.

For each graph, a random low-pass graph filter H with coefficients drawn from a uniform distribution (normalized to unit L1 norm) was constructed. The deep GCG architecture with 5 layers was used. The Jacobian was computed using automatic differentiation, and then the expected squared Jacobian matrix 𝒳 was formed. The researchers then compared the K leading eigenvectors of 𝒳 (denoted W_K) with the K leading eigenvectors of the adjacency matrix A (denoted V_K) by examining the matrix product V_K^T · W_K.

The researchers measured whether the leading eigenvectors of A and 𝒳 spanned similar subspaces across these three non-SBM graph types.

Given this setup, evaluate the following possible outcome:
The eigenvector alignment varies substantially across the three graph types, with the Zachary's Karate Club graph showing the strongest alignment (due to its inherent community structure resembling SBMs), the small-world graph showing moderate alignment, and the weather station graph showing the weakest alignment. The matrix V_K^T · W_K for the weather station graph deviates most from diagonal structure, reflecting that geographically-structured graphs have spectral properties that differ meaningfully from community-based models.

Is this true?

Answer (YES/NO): NO